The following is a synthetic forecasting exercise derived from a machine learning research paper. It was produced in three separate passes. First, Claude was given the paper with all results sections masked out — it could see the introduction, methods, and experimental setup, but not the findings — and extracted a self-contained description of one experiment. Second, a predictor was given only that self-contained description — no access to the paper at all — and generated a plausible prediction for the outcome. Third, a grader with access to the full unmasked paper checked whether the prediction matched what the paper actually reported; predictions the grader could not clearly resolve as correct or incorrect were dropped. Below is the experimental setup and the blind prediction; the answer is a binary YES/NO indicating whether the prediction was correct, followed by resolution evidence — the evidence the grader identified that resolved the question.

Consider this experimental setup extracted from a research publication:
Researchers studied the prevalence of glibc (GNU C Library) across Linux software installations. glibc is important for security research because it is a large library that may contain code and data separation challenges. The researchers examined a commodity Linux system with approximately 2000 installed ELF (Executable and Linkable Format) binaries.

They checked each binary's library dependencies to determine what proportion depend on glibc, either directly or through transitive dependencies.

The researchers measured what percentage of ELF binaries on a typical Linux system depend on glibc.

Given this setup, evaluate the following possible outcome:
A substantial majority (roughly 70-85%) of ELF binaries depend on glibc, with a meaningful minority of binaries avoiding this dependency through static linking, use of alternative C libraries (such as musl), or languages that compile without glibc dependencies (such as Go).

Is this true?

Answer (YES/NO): NO